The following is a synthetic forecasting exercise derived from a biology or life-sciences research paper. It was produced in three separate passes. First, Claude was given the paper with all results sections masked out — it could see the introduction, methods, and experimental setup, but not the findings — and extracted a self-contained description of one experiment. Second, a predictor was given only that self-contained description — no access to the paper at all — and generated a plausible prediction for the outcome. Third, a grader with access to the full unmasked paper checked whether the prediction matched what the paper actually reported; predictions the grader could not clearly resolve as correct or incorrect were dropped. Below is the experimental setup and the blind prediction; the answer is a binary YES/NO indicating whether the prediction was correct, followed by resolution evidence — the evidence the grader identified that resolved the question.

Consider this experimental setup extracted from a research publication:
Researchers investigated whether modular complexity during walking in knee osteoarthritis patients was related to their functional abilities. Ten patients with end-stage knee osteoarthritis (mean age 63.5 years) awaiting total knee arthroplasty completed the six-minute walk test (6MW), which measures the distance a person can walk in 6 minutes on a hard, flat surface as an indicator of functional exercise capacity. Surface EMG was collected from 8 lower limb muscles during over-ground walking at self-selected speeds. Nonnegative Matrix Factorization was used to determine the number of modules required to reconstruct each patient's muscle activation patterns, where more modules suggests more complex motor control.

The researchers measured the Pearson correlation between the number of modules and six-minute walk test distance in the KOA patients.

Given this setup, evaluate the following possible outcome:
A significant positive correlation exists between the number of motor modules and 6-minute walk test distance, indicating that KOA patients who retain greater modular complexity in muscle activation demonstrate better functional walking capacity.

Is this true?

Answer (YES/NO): NO